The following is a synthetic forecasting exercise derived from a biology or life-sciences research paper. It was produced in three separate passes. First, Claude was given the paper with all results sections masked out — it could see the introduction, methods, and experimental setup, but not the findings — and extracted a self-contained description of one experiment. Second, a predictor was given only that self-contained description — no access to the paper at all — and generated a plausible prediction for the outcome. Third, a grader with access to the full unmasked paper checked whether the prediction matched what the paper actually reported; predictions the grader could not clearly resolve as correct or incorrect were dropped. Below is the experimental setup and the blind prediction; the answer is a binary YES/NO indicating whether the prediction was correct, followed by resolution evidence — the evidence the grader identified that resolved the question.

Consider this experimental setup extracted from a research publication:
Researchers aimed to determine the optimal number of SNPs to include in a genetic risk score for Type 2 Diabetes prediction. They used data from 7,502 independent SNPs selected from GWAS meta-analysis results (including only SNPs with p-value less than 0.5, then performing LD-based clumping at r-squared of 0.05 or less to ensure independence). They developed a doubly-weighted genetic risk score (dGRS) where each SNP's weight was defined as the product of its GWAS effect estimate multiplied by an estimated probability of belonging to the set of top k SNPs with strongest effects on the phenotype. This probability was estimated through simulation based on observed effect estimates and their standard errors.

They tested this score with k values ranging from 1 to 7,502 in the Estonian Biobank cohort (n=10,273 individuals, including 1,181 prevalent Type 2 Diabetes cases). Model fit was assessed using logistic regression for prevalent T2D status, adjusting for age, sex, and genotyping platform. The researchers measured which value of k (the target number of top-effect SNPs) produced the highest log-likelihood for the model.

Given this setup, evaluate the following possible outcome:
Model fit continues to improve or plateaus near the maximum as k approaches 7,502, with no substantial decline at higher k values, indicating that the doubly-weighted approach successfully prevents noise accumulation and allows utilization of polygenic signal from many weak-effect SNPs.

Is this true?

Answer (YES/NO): NO